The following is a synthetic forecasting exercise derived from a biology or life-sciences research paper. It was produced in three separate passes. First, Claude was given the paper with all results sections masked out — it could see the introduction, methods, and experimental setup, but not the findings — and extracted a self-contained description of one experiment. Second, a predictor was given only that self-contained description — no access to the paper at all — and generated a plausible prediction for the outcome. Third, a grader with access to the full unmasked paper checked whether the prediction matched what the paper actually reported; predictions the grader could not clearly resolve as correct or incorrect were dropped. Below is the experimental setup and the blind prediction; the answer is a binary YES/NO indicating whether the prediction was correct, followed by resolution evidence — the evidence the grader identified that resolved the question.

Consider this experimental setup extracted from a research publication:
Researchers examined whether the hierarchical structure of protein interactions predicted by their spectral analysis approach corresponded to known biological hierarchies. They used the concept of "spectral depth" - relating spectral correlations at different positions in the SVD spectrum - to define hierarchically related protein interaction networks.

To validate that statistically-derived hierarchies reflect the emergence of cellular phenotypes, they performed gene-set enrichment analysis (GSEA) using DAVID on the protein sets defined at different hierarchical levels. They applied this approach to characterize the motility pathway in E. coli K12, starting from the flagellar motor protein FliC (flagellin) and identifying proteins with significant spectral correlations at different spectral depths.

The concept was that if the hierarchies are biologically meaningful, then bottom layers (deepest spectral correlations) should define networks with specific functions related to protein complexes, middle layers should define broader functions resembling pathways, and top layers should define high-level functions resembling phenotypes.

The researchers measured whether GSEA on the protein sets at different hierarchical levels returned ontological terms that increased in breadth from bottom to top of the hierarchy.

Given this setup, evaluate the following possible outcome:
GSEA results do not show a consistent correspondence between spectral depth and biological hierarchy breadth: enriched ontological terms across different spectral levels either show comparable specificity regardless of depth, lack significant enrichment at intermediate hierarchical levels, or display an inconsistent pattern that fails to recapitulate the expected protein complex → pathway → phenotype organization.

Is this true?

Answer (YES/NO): NO